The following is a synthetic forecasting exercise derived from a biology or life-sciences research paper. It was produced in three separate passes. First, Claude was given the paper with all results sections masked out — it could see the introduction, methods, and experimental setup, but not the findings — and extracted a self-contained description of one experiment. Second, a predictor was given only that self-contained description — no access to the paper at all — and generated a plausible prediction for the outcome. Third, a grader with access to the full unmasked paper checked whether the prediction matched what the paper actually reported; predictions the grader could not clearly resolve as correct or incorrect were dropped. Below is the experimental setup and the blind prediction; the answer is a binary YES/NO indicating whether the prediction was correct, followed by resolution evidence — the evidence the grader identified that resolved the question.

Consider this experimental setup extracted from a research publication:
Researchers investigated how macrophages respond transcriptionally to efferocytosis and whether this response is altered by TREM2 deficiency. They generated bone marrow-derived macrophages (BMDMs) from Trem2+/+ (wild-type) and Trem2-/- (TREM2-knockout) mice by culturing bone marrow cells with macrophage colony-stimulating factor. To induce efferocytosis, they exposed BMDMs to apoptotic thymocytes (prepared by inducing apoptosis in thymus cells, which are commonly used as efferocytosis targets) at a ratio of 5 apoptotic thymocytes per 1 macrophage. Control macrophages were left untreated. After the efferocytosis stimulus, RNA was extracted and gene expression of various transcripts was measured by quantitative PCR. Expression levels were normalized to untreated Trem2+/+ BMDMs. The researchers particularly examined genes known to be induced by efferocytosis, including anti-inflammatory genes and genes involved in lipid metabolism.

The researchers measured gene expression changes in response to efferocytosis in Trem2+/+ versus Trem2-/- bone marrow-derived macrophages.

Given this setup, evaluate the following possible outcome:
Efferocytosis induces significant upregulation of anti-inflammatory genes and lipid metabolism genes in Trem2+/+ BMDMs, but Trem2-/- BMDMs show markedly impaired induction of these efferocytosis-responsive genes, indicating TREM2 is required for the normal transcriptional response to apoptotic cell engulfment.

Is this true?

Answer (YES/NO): YES